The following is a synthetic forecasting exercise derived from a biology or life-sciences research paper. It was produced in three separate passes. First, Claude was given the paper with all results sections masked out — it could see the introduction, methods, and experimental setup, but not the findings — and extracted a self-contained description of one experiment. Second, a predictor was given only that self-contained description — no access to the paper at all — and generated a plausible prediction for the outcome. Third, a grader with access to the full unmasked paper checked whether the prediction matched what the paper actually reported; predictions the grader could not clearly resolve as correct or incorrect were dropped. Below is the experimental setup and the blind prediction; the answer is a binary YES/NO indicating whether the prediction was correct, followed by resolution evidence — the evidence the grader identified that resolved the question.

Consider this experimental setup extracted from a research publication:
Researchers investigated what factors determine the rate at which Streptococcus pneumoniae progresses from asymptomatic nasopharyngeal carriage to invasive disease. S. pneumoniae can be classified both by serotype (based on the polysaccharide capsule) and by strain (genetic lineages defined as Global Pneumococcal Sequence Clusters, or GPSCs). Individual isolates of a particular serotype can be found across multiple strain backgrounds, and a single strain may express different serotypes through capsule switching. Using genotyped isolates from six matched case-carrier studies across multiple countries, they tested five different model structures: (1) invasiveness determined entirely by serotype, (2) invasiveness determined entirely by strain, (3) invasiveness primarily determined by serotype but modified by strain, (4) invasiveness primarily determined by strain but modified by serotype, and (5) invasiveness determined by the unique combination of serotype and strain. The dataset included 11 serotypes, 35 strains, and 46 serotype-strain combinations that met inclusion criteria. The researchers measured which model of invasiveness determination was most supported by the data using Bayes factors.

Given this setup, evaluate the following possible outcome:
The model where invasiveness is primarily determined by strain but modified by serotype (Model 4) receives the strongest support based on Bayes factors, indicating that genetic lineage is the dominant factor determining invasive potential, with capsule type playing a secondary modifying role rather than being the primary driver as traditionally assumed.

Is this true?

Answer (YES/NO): NO